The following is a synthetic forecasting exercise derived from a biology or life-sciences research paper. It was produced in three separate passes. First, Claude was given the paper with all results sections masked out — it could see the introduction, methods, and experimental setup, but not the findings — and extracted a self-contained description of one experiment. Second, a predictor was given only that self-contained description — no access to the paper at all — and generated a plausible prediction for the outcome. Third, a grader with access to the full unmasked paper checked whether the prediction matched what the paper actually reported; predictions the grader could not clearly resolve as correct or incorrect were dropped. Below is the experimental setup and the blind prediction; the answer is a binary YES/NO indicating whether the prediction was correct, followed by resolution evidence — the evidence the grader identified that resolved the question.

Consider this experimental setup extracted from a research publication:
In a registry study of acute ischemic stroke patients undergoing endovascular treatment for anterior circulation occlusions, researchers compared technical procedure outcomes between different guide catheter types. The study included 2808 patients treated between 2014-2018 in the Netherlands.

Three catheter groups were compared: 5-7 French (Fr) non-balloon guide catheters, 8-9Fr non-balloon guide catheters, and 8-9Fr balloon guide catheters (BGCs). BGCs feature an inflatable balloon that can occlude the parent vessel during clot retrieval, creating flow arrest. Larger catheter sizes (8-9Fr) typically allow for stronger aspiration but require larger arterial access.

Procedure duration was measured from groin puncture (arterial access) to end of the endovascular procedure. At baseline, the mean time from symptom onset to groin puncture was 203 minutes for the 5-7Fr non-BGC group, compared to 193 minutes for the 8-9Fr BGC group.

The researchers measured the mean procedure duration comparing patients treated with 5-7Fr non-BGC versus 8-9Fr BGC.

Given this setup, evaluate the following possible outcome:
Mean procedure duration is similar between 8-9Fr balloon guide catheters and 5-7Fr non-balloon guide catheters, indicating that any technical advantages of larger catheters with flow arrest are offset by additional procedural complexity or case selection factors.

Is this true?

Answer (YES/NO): NO